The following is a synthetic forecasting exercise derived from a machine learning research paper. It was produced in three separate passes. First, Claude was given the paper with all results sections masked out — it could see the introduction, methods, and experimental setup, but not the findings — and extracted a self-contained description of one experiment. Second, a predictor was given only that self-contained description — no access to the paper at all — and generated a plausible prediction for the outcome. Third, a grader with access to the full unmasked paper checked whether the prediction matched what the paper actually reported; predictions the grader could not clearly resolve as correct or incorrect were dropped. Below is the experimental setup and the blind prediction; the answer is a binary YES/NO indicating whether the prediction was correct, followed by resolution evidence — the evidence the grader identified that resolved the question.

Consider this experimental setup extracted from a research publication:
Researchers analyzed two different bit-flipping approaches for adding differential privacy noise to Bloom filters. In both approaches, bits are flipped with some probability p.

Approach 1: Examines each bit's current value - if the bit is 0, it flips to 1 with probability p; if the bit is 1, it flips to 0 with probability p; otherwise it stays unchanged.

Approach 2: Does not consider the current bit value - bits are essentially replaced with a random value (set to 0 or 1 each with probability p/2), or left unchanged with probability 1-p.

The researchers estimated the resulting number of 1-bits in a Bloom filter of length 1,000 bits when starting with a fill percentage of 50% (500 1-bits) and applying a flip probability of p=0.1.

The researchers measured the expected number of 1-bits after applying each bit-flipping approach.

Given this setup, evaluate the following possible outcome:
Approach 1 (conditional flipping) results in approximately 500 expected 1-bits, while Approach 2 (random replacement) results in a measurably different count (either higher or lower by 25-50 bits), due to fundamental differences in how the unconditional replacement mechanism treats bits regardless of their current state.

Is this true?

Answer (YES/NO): NO